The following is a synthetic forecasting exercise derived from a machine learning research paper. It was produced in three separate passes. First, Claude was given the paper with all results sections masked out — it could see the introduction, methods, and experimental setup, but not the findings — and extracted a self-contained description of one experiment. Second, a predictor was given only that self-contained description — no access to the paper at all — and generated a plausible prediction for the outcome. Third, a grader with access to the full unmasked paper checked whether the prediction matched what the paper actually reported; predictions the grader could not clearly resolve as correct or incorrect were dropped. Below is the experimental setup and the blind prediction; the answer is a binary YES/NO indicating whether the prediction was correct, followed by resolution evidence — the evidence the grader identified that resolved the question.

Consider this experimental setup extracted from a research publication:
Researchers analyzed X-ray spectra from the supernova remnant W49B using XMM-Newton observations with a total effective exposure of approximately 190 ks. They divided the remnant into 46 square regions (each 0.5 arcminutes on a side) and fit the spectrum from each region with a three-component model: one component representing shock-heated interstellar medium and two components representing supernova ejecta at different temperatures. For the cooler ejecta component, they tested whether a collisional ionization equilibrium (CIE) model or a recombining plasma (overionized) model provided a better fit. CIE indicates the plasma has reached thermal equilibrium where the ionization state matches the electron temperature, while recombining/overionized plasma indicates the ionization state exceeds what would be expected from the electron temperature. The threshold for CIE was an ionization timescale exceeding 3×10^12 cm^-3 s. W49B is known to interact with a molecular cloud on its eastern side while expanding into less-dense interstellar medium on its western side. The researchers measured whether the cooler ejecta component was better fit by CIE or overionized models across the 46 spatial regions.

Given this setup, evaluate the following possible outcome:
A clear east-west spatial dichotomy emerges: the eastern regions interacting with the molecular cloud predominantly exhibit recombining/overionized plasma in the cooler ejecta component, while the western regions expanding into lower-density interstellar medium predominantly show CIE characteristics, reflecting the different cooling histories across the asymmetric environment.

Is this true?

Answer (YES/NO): NO